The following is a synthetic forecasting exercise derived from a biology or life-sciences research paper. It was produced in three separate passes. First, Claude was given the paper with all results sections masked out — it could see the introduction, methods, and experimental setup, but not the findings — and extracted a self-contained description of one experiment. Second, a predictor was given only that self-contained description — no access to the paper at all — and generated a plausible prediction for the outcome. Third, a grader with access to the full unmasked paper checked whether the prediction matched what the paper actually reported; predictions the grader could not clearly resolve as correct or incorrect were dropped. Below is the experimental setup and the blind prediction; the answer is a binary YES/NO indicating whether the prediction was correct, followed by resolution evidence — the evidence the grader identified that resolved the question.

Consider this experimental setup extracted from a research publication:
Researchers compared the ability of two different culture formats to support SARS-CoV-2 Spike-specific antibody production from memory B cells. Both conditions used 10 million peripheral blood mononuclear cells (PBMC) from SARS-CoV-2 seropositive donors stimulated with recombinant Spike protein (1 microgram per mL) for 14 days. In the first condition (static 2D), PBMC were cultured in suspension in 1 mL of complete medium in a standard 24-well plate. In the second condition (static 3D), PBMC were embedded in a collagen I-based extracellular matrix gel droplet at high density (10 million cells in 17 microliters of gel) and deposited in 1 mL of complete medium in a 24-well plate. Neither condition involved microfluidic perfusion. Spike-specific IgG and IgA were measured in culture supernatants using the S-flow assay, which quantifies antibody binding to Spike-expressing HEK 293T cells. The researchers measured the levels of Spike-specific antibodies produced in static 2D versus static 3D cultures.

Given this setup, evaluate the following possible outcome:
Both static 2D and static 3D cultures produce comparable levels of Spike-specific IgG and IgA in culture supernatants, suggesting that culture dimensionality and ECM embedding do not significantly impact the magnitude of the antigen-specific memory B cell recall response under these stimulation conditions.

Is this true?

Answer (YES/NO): NO